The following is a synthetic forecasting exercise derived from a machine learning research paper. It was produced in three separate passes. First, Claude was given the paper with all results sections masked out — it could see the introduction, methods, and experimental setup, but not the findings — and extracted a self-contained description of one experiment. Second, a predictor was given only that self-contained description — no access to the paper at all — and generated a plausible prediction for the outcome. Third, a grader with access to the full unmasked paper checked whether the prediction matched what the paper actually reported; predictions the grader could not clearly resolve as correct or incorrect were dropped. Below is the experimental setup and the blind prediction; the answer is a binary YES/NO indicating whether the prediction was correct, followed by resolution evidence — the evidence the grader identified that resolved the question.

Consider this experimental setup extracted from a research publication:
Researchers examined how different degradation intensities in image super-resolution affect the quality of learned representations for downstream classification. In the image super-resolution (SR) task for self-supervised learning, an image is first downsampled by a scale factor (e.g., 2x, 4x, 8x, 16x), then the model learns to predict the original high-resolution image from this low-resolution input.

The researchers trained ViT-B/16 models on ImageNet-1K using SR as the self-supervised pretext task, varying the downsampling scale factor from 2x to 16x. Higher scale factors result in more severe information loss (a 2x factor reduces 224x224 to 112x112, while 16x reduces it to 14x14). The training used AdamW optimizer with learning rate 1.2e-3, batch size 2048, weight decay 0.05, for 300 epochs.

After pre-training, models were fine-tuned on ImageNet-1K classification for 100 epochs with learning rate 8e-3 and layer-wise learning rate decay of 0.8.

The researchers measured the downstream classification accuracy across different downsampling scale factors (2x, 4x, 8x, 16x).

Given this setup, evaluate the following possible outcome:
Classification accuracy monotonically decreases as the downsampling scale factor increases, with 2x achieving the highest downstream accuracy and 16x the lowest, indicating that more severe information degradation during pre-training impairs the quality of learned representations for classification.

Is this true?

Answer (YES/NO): NO